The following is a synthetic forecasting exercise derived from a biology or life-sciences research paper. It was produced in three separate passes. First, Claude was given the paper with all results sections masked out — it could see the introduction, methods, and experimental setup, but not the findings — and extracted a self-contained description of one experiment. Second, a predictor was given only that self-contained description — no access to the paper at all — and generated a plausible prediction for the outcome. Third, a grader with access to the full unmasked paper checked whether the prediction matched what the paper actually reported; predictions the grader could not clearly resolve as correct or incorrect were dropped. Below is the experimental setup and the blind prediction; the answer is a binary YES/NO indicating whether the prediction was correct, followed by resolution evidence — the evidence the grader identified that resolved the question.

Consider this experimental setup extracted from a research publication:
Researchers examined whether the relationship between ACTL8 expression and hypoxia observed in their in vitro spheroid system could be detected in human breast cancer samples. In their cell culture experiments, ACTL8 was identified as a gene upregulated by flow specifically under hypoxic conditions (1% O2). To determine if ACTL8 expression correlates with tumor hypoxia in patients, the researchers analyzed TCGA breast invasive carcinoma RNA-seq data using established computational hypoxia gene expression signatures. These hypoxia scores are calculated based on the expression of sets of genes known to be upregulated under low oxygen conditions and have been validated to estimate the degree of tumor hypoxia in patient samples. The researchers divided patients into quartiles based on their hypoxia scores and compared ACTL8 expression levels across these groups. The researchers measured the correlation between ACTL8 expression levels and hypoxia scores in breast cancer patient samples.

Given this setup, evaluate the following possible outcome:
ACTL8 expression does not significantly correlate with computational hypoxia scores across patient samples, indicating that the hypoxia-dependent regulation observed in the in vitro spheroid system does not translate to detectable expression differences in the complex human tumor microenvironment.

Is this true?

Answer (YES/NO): NO